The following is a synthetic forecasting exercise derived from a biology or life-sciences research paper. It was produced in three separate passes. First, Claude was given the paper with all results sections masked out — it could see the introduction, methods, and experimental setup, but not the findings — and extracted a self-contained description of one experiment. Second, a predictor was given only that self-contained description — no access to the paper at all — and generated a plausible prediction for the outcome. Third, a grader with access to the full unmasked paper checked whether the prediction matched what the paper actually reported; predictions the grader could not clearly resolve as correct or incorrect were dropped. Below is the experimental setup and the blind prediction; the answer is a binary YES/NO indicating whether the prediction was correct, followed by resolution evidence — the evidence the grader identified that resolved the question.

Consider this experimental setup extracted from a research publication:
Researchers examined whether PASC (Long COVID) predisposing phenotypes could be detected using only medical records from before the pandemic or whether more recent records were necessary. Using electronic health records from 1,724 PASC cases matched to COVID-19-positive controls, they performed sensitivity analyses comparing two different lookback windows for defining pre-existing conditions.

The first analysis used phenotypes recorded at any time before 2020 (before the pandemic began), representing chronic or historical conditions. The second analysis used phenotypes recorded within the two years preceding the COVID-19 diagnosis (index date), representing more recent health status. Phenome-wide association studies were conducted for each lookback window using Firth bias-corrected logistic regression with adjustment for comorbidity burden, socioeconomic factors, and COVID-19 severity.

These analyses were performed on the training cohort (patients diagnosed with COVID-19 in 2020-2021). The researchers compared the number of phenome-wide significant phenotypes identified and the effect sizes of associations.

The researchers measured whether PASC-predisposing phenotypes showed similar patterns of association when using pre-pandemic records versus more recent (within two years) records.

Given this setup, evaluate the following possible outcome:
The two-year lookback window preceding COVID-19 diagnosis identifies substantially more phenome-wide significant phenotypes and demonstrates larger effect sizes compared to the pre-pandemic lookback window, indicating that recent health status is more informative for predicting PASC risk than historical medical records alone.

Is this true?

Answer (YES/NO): NO